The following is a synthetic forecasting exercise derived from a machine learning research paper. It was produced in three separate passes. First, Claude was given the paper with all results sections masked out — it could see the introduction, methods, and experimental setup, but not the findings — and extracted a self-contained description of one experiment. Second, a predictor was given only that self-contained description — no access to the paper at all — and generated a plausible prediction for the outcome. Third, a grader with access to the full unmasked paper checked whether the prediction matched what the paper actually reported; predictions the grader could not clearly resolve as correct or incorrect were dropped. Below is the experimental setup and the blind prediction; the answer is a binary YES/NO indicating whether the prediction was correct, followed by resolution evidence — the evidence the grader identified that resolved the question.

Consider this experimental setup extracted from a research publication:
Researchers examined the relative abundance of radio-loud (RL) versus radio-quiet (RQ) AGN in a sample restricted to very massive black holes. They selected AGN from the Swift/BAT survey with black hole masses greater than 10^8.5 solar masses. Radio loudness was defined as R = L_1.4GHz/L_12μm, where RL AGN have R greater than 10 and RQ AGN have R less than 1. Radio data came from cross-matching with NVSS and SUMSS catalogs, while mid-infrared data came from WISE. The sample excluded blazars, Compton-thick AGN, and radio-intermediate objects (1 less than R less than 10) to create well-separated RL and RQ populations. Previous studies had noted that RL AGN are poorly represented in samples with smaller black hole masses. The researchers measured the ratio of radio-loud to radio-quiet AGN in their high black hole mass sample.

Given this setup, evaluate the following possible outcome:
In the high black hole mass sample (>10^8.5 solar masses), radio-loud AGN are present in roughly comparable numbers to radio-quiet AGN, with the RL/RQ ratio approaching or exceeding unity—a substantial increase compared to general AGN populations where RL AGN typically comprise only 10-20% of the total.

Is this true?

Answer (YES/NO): NO